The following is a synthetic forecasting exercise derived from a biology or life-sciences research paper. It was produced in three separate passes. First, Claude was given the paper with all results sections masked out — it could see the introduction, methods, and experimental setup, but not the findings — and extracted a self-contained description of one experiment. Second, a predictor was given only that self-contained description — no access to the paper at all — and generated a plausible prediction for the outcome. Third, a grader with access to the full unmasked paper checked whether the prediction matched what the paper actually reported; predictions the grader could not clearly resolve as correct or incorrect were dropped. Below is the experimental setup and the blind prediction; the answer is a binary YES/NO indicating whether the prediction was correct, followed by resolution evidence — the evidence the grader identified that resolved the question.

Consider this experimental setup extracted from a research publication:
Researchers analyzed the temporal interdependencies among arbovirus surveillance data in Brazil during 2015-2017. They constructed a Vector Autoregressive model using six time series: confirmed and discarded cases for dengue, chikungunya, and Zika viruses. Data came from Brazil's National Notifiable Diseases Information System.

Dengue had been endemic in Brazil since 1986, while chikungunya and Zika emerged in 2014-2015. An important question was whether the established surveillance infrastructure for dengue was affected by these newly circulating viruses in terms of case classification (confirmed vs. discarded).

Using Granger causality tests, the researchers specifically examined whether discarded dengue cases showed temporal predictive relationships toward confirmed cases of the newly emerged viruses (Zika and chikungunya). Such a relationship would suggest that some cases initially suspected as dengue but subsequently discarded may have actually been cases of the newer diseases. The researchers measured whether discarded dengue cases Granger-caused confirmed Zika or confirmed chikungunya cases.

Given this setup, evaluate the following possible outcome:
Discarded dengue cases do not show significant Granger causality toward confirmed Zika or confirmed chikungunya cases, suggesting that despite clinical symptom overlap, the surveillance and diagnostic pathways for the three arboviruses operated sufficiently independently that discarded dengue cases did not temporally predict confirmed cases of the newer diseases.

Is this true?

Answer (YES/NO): NO